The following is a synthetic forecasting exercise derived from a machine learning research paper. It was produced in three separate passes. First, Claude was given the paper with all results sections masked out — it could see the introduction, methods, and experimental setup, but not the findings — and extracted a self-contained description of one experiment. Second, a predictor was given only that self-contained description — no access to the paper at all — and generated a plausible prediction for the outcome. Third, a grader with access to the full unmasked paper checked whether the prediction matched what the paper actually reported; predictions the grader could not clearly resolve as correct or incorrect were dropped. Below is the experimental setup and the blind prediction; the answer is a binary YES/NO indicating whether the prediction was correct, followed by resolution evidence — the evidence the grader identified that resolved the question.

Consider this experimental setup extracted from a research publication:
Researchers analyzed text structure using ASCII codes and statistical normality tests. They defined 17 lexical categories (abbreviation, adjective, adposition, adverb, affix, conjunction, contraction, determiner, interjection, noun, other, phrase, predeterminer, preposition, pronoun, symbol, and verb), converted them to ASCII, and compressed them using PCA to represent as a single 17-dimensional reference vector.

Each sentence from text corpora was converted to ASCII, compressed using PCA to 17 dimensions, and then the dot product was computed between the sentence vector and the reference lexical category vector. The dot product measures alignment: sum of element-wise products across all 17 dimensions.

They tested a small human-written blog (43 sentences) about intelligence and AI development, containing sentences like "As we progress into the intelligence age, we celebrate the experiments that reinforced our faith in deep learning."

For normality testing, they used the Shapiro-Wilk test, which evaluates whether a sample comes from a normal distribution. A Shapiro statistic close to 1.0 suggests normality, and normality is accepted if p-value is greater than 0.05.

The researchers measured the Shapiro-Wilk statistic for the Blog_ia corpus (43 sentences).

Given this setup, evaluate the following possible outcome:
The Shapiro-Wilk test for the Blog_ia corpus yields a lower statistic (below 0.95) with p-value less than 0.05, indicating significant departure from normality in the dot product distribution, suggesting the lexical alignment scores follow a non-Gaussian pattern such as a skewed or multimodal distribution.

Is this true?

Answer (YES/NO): NO